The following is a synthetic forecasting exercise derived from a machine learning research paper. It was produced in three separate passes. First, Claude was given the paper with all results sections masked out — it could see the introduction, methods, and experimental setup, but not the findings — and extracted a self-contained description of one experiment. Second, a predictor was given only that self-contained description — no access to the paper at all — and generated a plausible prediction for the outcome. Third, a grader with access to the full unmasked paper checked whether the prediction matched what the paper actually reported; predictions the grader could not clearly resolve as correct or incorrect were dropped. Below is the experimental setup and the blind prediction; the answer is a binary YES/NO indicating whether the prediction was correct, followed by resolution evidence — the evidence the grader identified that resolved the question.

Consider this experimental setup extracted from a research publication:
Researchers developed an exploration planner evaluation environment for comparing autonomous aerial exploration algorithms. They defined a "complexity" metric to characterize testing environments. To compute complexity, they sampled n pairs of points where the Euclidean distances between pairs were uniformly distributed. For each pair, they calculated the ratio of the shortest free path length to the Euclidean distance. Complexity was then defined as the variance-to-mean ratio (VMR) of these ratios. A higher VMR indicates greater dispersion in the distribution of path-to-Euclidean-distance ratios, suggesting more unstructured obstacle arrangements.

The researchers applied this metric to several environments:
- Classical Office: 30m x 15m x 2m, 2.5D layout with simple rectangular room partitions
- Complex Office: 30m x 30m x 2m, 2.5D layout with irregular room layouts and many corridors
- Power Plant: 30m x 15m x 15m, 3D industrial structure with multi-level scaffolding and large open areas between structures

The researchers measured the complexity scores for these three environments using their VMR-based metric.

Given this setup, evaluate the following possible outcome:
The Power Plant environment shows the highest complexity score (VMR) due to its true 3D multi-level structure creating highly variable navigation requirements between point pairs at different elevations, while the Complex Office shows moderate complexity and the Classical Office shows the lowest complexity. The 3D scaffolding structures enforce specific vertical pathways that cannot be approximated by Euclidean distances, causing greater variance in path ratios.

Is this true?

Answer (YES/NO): NO